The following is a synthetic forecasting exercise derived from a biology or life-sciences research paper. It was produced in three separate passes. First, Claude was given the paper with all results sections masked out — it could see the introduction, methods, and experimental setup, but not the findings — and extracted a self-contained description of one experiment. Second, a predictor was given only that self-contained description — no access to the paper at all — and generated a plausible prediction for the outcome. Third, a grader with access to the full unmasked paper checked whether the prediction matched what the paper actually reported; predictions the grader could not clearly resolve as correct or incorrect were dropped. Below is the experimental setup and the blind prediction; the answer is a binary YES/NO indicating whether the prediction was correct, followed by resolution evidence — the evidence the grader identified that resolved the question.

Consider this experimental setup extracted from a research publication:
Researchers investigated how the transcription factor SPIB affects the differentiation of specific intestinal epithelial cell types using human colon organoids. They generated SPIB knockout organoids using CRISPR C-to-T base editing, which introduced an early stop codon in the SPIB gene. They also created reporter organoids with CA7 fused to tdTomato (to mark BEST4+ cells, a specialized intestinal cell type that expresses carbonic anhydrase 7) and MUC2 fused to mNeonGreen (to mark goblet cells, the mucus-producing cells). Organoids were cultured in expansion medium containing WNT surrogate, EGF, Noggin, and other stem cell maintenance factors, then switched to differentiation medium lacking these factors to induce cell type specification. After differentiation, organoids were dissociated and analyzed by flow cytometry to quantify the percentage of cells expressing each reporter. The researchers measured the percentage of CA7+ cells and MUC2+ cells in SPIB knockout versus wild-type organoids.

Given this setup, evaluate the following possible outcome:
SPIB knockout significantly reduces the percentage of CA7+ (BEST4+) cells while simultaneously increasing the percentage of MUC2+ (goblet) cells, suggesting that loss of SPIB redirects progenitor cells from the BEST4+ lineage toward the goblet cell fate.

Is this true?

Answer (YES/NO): NO